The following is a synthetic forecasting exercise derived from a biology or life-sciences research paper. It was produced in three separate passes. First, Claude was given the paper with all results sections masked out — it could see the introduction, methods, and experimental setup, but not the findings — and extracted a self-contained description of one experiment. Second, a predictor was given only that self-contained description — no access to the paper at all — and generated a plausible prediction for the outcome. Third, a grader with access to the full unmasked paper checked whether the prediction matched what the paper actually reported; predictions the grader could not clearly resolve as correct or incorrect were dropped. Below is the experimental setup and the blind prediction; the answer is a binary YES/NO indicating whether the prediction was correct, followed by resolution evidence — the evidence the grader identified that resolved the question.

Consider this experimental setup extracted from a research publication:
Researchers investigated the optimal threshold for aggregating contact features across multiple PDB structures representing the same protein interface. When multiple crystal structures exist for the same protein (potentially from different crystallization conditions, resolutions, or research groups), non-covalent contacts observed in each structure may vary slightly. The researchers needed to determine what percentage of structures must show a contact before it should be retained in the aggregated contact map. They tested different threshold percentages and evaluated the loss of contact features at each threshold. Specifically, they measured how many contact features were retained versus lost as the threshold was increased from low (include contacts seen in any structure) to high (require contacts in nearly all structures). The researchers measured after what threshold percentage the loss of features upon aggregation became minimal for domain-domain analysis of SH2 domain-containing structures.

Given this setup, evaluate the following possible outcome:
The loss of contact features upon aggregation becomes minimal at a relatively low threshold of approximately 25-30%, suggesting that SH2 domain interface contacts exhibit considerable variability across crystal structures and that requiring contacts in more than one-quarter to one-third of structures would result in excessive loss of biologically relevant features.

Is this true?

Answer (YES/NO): YES